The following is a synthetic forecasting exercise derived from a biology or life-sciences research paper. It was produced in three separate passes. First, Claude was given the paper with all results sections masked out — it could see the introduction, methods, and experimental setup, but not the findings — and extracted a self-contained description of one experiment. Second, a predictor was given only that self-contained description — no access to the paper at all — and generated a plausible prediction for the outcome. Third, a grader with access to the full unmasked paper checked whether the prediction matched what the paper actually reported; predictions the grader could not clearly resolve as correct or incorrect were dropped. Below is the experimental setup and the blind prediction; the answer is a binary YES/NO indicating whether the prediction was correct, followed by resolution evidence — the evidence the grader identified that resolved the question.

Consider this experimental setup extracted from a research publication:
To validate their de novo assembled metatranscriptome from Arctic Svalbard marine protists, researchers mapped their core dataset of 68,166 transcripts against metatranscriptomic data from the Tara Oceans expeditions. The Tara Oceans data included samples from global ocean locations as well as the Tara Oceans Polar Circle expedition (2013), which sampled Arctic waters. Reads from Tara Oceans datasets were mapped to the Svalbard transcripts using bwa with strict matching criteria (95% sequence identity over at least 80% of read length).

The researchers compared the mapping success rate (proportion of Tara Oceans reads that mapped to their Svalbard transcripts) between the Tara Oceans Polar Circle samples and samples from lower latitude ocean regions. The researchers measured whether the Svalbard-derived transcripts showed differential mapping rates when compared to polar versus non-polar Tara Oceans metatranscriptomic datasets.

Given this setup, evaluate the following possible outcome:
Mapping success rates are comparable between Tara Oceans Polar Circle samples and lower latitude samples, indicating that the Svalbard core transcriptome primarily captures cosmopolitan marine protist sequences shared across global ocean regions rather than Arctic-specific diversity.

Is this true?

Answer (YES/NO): NO